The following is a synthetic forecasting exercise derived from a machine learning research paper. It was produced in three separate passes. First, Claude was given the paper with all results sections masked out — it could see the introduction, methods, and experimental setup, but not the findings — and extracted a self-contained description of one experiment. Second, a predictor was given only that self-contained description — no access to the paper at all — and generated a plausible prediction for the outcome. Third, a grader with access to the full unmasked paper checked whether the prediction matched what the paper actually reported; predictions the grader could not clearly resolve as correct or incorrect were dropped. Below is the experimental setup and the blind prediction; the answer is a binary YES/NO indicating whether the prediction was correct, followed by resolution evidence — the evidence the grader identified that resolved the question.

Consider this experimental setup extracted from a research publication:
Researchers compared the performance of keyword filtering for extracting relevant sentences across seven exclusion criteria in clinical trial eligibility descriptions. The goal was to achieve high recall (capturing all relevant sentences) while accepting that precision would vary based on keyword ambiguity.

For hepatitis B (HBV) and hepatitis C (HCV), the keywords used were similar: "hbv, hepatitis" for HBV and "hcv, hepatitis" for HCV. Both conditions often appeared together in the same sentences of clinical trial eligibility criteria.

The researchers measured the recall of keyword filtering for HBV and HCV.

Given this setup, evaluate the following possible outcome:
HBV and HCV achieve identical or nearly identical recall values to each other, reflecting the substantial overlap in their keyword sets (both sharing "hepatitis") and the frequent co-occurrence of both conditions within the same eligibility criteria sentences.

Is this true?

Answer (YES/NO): YES